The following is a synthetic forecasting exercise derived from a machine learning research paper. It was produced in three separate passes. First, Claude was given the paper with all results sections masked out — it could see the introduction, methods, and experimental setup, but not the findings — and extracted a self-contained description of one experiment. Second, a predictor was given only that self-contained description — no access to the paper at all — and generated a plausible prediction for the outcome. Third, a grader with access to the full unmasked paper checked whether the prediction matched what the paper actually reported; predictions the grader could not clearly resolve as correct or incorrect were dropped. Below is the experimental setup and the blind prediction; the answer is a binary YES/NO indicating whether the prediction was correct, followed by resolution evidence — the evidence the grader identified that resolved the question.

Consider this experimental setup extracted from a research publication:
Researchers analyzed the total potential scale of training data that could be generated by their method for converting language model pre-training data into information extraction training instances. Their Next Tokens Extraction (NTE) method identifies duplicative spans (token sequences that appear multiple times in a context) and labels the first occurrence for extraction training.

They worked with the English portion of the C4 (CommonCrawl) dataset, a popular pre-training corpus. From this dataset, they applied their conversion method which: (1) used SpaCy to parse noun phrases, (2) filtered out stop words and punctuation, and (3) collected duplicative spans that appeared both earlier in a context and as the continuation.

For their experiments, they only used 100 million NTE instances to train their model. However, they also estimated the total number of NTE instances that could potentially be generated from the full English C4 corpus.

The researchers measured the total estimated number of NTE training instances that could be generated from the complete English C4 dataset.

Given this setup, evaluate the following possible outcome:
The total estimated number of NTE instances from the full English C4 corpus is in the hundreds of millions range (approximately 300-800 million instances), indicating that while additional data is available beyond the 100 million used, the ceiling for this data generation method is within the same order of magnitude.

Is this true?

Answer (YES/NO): NO